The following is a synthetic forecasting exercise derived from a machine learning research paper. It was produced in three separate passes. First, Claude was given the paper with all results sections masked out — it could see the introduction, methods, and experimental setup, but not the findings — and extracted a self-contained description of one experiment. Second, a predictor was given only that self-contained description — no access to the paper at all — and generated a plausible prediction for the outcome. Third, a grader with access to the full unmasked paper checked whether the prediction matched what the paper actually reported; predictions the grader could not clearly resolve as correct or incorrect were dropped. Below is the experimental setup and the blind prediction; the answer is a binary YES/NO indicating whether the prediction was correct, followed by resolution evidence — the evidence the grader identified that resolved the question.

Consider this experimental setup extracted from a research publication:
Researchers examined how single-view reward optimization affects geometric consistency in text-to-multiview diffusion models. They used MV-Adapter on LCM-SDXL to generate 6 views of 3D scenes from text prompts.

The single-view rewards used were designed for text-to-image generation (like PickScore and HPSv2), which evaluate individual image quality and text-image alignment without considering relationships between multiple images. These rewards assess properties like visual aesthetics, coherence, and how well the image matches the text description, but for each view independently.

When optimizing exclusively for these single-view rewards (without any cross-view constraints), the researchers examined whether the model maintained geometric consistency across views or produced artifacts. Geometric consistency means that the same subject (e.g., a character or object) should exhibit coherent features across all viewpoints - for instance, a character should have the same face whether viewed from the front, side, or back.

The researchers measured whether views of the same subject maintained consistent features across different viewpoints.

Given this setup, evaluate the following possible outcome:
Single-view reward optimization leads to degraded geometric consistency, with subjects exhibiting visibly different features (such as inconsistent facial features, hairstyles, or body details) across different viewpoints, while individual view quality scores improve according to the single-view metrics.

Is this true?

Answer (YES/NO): YES